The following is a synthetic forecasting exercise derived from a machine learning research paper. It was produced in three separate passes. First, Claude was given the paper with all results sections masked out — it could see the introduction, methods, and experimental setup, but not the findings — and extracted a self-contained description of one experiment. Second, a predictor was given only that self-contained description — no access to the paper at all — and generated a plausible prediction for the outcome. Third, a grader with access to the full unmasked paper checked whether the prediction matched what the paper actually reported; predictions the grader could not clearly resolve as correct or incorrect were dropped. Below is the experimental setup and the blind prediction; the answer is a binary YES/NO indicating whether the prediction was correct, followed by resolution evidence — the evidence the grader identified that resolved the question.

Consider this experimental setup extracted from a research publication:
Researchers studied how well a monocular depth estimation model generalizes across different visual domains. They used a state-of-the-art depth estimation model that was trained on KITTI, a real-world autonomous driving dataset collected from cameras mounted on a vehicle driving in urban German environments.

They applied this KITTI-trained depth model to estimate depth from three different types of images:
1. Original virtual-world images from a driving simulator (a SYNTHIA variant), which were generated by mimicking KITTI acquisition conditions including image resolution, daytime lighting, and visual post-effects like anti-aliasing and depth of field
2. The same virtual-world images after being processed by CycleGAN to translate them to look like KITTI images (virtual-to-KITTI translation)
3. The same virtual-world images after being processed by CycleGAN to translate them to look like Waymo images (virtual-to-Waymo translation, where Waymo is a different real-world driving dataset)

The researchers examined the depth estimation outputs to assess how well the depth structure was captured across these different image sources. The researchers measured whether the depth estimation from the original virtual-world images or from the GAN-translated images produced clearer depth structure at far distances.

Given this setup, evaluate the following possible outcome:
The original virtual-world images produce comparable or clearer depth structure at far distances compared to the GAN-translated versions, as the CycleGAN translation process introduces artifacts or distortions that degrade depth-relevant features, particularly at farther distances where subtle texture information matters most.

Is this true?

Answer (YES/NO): YES